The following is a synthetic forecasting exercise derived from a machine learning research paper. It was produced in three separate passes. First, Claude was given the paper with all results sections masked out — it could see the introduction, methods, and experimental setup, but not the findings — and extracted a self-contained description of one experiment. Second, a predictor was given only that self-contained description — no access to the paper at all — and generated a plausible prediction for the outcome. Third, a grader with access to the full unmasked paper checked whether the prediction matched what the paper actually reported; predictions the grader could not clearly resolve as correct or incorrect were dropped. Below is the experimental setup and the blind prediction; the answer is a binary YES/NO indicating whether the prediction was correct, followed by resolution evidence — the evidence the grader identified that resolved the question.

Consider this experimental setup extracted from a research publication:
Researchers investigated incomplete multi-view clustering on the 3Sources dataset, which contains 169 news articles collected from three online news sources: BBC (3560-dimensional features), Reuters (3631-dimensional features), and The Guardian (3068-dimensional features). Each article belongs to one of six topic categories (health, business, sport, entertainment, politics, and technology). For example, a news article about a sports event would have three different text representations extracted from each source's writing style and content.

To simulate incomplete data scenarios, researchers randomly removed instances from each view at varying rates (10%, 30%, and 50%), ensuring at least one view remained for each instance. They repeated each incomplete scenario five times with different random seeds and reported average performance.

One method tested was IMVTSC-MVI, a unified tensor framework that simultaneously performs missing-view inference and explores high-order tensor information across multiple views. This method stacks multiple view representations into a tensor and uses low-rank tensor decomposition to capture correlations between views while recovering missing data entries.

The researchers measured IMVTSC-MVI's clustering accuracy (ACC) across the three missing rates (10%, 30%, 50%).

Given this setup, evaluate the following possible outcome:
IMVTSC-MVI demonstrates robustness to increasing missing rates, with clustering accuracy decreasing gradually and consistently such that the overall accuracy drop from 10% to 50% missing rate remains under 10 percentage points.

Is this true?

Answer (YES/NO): NO